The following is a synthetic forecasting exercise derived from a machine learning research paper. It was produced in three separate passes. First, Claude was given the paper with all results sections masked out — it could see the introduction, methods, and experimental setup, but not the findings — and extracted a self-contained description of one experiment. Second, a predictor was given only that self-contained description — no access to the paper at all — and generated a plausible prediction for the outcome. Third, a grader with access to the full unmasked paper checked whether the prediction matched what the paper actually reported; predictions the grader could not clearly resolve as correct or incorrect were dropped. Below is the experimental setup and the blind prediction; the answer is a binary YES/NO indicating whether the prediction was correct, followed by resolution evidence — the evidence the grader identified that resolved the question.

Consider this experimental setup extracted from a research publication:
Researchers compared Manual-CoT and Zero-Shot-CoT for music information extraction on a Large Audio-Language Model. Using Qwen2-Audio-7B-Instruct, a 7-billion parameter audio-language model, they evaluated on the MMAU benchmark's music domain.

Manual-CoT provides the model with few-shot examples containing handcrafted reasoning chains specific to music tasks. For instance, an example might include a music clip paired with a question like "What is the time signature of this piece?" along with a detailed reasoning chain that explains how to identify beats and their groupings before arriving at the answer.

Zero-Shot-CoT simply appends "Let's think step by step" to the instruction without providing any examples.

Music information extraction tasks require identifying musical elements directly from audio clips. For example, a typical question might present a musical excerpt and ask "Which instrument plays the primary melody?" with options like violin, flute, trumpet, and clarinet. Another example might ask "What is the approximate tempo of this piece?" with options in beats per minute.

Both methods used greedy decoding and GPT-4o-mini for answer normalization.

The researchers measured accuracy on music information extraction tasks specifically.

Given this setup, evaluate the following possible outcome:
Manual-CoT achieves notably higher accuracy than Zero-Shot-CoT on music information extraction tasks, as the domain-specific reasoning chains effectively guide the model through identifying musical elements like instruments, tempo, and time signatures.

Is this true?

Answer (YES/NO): NO